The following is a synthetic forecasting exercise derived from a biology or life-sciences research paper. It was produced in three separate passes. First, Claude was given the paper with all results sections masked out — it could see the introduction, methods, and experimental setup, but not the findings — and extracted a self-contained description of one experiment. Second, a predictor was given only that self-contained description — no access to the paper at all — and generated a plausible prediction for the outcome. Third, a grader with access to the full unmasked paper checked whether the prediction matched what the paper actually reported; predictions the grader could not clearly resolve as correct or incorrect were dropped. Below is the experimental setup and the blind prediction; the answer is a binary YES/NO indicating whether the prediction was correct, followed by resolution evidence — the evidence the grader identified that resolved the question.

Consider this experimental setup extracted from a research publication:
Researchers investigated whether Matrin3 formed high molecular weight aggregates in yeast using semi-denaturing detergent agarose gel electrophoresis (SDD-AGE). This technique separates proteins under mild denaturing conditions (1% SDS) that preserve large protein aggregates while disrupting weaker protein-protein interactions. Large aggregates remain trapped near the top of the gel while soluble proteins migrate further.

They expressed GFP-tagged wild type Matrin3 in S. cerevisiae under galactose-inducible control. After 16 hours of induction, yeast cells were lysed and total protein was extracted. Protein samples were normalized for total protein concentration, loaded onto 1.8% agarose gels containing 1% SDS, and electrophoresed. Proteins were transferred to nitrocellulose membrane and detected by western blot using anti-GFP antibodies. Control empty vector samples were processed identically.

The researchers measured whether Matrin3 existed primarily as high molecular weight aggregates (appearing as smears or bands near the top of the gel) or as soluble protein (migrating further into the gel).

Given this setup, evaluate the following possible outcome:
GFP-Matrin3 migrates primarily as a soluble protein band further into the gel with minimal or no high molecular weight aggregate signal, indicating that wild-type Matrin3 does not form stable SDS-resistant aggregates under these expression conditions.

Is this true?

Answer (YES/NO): YES